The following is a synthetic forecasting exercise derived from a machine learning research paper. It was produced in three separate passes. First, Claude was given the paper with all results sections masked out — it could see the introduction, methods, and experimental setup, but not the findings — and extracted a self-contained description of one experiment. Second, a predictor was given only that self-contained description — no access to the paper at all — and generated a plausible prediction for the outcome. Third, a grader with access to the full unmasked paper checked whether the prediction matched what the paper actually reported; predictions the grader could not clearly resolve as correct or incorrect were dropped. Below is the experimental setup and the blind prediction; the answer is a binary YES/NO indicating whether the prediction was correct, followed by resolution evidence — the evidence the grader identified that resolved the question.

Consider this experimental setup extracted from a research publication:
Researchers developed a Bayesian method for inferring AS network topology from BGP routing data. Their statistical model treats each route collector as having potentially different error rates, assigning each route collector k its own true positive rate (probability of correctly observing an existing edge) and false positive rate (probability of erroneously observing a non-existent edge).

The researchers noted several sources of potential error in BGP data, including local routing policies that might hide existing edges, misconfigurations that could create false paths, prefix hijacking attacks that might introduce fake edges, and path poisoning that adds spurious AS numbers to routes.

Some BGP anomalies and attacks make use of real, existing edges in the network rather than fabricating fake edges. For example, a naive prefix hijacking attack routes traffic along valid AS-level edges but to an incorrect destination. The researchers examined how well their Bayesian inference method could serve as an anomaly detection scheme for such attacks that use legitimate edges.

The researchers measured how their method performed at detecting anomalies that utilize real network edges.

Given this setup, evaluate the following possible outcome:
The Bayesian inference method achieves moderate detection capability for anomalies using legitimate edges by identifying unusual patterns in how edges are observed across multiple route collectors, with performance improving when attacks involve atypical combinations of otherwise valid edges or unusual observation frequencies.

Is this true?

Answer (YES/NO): NO